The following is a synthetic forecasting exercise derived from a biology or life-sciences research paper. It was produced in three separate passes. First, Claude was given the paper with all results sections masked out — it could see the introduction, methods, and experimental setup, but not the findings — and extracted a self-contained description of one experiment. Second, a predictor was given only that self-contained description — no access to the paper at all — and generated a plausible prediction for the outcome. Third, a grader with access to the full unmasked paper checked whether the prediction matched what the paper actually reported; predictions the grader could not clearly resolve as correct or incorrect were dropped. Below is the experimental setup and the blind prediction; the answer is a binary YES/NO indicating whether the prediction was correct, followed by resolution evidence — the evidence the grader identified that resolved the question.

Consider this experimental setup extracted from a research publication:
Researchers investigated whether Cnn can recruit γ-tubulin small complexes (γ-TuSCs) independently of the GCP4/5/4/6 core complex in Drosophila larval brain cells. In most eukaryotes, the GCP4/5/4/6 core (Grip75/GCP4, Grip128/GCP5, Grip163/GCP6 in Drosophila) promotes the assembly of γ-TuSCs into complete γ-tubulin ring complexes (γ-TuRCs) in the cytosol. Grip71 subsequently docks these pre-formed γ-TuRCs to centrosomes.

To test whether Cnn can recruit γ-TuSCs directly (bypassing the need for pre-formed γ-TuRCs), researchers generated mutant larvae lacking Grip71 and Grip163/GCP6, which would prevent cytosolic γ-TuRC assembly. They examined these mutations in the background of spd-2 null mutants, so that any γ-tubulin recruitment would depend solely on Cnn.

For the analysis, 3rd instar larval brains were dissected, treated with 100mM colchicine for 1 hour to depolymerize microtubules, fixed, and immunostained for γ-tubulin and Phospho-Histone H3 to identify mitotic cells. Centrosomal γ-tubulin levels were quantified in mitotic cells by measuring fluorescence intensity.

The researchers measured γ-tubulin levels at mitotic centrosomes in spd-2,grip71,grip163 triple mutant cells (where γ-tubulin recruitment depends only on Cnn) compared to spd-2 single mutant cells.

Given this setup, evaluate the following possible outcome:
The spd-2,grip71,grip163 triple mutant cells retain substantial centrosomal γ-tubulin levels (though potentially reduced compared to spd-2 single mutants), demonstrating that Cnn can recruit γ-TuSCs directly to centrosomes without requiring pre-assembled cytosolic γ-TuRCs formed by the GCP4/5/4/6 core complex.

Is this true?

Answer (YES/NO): YES